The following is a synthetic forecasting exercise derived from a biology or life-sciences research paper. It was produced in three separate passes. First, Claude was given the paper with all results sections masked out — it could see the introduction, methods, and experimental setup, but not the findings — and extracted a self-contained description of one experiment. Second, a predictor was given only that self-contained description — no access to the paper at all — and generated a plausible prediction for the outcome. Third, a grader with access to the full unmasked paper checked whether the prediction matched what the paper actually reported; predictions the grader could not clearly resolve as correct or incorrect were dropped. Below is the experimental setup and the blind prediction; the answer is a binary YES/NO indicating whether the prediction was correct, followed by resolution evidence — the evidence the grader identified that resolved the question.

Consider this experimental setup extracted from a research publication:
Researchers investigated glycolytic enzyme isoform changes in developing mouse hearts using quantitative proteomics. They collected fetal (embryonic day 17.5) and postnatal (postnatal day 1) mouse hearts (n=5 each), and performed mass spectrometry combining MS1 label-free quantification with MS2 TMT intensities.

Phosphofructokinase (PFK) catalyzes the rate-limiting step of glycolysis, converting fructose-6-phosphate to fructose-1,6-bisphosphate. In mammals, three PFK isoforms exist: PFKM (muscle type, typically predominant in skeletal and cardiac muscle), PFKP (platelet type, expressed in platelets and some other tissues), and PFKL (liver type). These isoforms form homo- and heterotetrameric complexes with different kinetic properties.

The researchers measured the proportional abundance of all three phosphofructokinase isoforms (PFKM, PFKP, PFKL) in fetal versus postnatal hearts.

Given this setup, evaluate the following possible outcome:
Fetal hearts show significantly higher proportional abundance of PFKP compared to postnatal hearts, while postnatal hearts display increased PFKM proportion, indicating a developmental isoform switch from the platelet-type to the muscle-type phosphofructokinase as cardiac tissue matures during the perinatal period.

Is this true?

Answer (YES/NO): YES